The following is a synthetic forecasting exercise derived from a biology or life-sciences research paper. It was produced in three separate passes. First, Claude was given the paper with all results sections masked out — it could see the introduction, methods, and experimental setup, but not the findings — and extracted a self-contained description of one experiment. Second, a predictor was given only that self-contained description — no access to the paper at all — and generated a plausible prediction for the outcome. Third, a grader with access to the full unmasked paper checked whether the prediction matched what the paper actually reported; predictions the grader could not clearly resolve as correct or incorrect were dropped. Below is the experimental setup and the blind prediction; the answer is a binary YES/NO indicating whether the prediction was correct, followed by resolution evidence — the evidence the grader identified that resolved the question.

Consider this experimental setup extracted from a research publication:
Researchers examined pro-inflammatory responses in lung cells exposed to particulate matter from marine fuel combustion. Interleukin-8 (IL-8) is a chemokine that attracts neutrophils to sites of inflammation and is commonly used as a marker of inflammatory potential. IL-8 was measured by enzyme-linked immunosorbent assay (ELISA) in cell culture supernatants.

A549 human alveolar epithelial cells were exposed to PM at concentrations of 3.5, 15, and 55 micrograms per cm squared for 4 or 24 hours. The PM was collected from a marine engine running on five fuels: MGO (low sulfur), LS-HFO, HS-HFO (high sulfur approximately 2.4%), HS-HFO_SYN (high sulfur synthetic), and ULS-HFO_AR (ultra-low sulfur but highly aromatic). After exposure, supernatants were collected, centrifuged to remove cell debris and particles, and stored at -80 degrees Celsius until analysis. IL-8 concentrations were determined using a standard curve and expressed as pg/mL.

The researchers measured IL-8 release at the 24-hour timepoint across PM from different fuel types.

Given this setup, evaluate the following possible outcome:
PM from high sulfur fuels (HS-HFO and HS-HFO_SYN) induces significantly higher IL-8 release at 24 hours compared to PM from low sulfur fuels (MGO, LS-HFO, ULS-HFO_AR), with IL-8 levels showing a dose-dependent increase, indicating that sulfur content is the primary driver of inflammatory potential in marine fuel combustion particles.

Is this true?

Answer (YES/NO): NO